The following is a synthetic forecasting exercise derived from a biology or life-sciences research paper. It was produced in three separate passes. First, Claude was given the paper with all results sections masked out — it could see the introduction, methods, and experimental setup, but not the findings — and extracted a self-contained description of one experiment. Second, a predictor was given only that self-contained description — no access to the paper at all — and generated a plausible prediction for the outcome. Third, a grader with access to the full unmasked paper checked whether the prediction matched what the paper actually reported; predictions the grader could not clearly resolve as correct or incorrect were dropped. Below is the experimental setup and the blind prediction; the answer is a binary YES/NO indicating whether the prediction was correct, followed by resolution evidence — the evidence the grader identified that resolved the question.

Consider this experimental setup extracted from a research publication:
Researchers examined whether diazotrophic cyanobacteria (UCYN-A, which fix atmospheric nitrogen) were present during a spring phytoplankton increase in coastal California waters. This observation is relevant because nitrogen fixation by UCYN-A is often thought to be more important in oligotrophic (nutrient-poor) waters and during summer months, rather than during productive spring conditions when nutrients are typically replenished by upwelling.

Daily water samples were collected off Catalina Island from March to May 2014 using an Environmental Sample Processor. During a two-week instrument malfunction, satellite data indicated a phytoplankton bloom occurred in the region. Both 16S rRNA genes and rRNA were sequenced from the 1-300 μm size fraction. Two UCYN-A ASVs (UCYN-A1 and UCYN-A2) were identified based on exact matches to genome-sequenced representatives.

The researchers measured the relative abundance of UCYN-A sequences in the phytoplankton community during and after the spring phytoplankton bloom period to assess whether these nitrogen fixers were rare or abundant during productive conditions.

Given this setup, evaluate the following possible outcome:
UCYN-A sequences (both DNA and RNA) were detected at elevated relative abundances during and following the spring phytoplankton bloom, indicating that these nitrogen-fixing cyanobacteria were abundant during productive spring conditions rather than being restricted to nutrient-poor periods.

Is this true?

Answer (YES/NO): YES